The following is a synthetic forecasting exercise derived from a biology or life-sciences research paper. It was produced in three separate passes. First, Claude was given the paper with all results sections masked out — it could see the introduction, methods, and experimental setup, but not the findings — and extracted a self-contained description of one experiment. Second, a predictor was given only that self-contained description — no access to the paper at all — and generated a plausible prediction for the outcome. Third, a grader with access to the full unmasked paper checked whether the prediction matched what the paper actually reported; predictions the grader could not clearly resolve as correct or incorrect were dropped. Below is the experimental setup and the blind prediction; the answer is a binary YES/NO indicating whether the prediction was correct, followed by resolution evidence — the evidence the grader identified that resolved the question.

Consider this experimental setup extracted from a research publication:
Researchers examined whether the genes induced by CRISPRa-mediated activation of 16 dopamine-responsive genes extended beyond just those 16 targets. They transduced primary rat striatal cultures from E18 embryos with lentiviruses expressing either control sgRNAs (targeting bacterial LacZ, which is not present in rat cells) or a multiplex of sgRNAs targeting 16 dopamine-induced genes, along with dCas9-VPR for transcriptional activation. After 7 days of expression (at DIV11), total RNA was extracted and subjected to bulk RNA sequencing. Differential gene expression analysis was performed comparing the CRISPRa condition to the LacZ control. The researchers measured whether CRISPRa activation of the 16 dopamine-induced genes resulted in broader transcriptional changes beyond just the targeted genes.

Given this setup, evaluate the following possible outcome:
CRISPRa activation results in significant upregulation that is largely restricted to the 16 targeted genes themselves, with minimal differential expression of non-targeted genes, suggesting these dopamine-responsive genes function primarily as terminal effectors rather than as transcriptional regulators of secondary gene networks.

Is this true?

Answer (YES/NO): NO